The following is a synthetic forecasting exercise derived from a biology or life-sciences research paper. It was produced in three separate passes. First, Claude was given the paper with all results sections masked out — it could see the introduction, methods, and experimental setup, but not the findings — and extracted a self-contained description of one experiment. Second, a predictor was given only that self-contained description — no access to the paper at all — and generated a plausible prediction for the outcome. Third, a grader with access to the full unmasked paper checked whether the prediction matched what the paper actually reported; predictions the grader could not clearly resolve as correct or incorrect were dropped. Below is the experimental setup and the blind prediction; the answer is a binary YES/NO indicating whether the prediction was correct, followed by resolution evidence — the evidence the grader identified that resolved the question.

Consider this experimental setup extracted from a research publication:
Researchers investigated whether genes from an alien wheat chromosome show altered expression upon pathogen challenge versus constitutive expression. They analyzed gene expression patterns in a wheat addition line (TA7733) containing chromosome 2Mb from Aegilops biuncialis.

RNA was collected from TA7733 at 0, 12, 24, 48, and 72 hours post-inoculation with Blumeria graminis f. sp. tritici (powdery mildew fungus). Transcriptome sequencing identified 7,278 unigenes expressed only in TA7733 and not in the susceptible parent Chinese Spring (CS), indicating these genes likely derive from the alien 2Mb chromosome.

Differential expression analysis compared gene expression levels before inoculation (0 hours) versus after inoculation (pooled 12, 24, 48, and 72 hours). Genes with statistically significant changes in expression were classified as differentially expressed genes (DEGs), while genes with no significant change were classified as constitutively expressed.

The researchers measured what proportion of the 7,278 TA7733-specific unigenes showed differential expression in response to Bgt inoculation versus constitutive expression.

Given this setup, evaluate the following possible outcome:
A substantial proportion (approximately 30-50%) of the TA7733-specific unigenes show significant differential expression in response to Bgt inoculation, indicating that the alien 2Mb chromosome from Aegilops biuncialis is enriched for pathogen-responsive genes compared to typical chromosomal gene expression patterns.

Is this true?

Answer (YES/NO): NO